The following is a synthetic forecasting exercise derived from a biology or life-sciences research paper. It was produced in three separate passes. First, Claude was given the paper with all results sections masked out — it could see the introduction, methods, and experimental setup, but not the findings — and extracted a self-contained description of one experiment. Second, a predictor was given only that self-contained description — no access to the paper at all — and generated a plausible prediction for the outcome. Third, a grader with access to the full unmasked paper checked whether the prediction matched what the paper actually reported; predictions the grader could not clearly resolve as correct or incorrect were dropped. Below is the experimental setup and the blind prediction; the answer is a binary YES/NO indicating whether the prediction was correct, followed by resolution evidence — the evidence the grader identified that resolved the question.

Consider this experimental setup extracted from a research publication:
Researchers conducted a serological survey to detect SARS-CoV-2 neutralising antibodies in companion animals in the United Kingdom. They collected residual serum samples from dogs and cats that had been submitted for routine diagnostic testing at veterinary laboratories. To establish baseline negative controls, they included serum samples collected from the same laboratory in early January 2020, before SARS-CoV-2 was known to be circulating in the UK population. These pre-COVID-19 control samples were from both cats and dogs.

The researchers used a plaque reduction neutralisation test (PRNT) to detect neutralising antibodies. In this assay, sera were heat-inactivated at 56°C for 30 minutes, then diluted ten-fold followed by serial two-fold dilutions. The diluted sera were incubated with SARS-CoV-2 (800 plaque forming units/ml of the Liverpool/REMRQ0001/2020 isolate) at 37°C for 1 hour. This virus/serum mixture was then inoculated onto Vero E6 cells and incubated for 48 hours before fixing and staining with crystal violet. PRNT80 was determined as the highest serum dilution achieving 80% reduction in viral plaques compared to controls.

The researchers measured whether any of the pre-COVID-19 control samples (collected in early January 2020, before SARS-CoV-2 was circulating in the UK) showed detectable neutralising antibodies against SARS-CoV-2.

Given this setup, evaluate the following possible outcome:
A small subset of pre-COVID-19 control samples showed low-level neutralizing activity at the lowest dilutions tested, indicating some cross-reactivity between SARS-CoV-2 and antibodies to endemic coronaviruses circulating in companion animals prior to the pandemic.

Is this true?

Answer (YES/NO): NO